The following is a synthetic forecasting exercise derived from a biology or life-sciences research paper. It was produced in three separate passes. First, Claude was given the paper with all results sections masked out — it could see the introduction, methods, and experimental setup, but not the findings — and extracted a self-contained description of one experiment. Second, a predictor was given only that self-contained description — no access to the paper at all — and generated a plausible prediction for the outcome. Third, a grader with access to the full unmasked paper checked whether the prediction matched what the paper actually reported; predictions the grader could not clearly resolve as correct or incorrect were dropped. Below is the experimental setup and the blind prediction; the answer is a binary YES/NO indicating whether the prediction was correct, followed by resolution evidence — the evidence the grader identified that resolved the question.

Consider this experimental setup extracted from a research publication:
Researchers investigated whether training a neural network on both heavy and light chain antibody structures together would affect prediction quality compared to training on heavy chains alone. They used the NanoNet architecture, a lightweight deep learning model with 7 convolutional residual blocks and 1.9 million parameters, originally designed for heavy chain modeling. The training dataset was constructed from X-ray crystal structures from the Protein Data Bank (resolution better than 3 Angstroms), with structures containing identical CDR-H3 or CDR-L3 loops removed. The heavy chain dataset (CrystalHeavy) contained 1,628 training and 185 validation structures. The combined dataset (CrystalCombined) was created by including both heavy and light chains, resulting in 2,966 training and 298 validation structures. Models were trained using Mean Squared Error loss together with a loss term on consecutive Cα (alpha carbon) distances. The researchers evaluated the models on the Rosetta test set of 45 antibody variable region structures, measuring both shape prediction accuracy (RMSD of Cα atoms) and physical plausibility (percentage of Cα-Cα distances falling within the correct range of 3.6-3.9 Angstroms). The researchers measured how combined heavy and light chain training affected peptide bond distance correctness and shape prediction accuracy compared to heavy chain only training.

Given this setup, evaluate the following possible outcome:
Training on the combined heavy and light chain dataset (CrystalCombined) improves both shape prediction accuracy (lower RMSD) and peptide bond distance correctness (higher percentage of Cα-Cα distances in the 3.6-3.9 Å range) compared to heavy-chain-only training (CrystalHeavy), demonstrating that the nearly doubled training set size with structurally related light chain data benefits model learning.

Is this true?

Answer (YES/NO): NO